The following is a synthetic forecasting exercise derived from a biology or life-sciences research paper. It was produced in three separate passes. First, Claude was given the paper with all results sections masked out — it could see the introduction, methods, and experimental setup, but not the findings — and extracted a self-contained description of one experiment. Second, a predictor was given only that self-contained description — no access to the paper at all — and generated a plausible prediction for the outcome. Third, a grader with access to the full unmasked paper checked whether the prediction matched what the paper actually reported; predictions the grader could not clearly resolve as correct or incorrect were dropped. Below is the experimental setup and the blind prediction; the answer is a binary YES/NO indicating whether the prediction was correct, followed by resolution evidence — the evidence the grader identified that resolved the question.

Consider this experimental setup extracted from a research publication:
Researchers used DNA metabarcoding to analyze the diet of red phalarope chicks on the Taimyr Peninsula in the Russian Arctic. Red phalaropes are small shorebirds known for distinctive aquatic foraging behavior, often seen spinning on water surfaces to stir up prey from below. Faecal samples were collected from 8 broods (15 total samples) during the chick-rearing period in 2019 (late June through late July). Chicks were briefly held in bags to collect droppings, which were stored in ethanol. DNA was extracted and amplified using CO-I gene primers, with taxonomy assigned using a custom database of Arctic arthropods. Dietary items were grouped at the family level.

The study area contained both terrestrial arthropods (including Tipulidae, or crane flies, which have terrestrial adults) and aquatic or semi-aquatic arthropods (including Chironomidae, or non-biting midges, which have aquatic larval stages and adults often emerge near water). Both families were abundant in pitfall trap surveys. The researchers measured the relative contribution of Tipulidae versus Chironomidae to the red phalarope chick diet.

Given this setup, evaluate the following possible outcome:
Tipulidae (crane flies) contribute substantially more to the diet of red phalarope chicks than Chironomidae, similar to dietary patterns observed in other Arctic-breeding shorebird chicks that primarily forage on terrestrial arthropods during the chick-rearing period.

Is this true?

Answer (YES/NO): NO